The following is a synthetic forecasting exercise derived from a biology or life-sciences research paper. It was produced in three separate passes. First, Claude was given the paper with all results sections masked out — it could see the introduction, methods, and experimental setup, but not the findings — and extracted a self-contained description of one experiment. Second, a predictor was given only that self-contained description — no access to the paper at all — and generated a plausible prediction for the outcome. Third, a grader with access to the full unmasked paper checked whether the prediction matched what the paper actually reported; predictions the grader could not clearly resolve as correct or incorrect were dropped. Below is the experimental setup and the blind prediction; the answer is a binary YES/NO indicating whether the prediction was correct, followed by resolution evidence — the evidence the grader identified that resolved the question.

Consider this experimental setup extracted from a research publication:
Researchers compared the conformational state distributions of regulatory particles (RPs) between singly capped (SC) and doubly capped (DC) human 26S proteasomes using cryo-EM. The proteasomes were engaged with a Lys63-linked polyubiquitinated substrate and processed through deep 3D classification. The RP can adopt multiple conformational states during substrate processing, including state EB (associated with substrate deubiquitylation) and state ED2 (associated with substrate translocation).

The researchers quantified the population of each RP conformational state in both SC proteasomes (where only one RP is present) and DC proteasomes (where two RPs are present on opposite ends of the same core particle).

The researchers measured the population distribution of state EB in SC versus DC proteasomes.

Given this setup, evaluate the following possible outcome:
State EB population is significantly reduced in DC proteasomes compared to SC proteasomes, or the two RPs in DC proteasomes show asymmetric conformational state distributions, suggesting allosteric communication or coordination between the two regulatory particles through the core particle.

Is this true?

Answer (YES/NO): NO